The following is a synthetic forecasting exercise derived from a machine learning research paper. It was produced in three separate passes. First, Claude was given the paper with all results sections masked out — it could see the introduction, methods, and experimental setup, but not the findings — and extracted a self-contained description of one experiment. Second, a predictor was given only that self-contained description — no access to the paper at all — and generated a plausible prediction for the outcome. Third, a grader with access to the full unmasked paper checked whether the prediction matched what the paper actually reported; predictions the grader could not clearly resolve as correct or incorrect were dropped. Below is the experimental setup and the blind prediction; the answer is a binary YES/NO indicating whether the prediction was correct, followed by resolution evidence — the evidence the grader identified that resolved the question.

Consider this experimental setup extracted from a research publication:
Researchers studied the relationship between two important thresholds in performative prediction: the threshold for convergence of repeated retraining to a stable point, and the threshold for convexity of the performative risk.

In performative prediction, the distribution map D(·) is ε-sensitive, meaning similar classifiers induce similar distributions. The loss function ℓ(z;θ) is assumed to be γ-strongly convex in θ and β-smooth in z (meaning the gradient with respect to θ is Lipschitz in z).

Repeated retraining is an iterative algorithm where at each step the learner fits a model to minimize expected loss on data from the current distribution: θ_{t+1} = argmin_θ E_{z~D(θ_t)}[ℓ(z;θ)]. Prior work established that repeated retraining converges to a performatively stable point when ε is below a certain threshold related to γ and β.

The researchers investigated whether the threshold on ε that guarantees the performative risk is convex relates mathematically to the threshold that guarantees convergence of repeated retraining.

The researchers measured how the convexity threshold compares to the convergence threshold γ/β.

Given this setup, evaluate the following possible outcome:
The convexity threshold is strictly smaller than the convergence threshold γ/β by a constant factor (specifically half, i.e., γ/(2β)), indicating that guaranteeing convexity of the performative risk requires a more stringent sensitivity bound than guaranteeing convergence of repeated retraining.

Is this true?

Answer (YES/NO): YES